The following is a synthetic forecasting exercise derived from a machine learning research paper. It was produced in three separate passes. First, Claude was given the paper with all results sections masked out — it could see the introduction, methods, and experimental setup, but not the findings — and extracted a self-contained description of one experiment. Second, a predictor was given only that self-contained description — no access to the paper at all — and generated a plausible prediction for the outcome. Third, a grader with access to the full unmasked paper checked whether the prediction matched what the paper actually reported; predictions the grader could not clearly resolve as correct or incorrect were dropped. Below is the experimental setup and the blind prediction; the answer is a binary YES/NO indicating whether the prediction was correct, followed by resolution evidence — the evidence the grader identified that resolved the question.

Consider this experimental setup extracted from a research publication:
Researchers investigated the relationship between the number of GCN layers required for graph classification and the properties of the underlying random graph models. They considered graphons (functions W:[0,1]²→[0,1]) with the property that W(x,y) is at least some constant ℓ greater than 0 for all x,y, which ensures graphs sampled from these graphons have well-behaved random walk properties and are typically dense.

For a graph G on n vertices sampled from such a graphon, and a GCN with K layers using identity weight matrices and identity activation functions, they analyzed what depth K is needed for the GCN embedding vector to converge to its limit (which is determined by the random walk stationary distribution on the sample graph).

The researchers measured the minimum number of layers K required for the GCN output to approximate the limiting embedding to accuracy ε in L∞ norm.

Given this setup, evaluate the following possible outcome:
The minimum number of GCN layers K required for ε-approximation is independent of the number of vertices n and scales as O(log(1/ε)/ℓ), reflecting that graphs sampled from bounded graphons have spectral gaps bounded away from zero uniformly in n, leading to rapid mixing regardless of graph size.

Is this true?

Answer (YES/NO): NO